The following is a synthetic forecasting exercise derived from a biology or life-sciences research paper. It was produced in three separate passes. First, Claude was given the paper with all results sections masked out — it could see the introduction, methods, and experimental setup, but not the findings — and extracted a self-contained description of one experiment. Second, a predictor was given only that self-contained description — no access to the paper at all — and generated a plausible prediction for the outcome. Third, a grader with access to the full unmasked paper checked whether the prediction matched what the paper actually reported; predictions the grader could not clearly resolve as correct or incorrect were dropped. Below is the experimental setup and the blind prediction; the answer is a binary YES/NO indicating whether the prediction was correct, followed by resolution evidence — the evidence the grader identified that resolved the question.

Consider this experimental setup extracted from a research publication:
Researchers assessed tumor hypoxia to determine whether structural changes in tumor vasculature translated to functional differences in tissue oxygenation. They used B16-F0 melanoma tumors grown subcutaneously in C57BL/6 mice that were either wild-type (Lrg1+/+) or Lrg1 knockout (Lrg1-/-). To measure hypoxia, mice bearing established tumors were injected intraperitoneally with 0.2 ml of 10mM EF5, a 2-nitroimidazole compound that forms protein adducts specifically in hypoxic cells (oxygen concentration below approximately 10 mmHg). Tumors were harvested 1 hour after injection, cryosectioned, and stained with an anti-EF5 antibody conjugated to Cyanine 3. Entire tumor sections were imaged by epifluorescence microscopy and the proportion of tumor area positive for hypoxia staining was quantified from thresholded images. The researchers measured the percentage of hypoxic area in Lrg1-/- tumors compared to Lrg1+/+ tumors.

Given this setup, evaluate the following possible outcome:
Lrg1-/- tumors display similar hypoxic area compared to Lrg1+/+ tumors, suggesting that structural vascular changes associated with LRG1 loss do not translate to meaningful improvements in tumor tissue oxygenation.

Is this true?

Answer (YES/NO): NO